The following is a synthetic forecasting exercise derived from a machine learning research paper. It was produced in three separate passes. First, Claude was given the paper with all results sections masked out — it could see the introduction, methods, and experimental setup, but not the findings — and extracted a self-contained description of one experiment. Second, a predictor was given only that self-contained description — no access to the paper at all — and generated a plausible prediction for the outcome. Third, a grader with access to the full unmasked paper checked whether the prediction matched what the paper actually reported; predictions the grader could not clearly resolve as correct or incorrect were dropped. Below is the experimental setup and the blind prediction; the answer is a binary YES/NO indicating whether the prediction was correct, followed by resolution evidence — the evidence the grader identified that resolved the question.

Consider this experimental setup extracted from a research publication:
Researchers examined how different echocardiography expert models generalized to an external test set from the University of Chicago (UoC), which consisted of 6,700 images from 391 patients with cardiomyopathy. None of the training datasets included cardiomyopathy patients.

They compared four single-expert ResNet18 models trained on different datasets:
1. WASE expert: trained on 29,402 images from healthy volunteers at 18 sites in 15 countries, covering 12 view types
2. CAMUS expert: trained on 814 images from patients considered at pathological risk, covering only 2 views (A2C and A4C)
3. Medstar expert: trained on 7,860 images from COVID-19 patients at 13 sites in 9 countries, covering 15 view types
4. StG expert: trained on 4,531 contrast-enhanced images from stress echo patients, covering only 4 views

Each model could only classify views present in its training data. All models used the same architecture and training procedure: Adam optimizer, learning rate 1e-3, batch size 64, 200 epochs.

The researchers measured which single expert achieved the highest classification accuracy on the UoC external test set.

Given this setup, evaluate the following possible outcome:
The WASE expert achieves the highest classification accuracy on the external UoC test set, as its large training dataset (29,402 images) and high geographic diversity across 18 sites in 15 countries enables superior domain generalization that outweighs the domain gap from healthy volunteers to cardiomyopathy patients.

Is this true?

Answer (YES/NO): NO